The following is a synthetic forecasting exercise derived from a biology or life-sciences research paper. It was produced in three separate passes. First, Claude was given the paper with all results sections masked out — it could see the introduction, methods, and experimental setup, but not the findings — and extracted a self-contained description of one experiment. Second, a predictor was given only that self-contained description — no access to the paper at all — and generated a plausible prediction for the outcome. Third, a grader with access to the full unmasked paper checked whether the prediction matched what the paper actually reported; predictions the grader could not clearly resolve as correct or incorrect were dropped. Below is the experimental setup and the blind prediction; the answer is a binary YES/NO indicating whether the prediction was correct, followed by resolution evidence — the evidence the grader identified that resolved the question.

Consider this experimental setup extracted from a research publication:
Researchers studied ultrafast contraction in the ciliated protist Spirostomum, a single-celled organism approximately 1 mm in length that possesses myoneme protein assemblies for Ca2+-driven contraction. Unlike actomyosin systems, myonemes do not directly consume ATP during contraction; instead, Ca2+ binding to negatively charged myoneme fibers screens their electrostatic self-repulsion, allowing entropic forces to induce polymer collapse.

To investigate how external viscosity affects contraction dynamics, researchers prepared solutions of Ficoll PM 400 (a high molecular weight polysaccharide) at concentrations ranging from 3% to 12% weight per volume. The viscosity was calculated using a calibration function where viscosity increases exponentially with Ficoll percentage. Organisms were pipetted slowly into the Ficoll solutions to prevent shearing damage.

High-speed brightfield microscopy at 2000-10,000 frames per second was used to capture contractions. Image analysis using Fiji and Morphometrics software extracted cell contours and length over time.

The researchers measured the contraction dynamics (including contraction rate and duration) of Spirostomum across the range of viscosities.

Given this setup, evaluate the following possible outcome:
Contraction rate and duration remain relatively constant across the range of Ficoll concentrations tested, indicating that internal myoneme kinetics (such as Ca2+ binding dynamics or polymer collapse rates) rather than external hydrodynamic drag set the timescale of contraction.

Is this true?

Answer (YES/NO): NO